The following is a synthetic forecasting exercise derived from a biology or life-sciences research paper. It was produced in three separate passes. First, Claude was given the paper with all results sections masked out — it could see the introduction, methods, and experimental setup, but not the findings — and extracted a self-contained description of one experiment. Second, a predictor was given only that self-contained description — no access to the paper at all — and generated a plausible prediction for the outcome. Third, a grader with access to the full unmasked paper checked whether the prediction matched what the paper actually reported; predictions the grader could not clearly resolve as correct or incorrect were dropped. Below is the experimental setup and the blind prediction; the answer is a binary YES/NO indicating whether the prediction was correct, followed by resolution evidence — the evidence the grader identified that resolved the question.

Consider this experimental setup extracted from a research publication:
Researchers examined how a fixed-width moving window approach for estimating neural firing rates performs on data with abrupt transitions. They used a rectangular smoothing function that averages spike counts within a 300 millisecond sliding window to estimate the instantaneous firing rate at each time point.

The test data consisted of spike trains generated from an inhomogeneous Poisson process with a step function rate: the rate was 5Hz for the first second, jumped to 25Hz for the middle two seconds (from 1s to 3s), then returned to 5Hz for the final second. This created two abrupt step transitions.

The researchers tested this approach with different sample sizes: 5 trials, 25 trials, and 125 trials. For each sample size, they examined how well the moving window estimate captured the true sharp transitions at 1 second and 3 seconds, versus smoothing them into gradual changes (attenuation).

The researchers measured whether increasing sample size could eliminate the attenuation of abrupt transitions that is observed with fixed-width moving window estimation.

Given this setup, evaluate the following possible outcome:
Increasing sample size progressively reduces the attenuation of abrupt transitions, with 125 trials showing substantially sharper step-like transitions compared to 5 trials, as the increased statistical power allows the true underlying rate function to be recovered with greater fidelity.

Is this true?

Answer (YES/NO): NO